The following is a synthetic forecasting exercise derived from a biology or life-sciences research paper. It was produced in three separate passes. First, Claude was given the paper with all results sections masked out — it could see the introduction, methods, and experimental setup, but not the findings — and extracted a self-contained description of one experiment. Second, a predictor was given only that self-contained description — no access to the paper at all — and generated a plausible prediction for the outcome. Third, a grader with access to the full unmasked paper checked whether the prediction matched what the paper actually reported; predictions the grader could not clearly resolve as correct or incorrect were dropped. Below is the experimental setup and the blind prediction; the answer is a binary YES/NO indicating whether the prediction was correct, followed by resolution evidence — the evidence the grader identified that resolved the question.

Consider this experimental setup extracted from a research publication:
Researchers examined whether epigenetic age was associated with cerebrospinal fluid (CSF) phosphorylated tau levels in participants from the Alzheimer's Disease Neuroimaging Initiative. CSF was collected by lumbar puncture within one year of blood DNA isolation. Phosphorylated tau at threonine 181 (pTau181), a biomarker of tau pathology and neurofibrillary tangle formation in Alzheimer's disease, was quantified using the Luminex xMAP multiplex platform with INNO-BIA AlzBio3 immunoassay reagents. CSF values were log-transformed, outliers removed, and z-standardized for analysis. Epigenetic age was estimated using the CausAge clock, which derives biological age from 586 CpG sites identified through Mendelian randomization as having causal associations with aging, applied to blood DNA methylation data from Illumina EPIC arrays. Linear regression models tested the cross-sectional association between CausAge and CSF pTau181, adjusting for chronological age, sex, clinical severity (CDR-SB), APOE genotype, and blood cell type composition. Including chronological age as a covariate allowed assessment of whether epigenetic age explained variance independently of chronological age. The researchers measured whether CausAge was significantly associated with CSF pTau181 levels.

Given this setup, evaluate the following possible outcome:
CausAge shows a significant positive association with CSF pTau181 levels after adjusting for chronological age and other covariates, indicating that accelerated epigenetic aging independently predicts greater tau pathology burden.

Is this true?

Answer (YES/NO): NO